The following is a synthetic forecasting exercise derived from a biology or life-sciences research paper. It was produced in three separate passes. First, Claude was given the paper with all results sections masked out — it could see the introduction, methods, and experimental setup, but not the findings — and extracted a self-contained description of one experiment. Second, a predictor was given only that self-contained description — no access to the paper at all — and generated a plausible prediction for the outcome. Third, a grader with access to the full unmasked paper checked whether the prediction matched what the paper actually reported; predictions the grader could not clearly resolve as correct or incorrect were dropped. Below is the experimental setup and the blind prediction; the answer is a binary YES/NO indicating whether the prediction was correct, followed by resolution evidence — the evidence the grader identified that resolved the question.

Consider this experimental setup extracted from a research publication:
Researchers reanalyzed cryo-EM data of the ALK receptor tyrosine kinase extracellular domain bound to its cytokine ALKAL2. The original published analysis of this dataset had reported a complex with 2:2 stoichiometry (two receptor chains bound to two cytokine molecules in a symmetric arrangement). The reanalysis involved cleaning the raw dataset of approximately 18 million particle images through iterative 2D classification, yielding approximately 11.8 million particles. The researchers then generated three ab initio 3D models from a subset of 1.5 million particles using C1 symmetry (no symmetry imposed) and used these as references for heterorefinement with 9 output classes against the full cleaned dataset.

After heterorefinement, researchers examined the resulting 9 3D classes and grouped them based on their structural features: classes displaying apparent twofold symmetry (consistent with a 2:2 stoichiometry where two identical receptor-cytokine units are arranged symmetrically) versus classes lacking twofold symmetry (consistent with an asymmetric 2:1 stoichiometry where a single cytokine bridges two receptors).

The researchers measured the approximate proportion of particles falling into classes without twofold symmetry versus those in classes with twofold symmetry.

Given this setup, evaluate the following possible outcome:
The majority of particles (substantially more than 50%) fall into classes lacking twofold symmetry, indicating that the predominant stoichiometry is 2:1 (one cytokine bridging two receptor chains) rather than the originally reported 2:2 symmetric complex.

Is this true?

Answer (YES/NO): YES